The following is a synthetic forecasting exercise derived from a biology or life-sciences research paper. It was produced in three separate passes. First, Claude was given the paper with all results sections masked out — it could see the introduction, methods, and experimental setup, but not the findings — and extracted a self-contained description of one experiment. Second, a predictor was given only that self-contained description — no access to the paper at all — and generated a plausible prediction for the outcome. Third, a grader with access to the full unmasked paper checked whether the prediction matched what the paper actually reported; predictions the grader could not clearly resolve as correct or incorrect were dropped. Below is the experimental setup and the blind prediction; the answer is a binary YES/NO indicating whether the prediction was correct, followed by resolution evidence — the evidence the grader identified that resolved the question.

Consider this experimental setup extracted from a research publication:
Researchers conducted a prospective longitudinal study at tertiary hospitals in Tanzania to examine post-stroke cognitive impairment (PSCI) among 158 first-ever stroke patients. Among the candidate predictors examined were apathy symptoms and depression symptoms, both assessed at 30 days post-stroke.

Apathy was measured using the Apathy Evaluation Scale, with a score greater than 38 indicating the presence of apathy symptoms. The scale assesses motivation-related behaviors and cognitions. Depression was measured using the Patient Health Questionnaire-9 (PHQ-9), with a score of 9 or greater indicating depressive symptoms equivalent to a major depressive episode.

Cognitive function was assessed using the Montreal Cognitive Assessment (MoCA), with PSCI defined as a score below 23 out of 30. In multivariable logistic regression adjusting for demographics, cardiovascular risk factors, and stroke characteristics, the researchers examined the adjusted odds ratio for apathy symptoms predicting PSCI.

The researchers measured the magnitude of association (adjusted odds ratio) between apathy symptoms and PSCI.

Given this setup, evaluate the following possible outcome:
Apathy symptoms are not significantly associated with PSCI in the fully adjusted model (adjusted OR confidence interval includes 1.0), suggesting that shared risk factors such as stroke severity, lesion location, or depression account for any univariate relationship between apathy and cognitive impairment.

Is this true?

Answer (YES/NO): NO